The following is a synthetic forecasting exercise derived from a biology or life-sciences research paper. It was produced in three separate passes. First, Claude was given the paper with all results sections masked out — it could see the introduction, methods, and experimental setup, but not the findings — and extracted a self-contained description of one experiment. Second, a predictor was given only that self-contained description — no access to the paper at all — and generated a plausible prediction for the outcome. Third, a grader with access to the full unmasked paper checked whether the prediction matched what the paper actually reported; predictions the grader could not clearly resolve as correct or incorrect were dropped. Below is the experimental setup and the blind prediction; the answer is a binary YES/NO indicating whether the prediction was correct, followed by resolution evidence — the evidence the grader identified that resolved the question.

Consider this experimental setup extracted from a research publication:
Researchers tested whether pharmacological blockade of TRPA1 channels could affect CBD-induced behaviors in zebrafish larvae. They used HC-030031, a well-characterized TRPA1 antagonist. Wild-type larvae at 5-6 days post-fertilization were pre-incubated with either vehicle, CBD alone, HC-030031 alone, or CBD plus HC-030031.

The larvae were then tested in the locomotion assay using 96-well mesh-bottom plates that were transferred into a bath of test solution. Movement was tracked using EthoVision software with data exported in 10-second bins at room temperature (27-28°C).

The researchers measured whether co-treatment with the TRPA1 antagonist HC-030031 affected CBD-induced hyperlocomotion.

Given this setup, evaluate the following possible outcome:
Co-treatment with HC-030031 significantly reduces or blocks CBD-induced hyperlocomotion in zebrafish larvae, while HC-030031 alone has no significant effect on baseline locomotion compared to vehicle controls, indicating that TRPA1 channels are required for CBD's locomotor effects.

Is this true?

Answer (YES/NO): NO